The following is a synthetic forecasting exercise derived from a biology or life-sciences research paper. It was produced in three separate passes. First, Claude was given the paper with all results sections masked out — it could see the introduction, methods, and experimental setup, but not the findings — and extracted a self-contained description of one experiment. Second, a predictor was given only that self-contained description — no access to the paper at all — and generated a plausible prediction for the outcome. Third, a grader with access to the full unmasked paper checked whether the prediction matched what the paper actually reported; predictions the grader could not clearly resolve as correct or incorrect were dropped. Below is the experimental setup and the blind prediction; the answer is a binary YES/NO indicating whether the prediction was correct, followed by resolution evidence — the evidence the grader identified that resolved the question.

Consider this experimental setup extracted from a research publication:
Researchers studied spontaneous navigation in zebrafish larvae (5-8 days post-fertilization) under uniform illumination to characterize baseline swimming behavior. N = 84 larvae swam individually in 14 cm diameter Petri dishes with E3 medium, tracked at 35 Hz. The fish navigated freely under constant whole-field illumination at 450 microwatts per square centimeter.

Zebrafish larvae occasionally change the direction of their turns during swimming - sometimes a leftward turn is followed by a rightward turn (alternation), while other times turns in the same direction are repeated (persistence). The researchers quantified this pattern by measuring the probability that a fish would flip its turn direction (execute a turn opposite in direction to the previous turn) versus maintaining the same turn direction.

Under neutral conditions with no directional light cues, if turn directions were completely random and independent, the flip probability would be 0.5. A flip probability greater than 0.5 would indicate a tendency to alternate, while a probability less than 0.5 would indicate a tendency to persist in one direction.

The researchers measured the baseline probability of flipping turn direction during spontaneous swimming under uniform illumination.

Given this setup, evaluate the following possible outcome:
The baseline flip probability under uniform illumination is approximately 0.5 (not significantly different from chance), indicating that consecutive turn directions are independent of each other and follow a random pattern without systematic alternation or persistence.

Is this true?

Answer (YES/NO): NO